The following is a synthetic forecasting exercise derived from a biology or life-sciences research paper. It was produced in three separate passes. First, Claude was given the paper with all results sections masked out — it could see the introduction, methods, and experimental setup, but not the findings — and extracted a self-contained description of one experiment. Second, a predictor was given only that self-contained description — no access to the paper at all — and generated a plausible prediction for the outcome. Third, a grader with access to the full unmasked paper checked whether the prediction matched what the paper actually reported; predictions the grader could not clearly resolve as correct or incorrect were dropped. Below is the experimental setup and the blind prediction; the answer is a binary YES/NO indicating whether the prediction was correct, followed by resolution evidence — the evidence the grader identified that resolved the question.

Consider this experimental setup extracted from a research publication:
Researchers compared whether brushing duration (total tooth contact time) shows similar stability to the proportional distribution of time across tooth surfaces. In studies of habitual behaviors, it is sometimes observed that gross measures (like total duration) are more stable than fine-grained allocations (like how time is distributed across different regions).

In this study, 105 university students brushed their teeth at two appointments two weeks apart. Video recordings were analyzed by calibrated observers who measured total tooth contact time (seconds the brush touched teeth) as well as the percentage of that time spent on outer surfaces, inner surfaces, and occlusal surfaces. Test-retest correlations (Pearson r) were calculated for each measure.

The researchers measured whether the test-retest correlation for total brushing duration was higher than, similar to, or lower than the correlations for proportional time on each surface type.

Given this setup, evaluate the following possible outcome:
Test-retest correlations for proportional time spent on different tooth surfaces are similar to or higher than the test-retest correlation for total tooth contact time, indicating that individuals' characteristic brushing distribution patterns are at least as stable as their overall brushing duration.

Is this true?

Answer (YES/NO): NO